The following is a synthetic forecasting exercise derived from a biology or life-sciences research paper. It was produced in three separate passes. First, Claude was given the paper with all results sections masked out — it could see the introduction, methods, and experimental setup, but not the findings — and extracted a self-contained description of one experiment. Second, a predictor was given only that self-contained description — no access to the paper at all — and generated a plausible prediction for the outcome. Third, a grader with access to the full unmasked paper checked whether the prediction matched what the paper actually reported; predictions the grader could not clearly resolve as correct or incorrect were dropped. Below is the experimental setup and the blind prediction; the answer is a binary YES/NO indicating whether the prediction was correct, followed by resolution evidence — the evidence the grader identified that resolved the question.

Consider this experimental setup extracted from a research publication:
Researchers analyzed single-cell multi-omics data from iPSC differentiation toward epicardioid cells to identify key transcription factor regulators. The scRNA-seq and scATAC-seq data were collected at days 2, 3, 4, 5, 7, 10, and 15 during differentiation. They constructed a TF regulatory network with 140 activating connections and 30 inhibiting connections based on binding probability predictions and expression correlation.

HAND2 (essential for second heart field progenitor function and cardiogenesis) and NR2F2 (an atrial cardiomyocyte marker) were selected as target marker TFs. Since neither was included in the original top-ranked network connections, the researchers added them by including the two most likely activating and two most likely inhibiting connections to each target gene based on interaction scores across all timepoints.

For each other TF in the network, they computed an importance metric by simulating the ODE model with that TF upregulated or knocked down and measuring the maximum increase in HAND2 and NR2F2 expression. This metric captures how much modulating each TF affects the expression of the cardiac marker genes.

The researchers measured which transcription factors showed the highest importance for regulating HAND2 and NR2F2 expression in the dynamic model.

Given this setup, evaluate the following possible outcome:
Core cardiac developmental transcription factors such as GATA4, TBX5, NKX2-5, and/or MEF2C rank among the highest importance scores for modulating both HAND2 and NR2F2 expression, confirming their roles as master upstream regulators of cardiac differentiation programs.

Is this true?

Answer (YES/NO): NO